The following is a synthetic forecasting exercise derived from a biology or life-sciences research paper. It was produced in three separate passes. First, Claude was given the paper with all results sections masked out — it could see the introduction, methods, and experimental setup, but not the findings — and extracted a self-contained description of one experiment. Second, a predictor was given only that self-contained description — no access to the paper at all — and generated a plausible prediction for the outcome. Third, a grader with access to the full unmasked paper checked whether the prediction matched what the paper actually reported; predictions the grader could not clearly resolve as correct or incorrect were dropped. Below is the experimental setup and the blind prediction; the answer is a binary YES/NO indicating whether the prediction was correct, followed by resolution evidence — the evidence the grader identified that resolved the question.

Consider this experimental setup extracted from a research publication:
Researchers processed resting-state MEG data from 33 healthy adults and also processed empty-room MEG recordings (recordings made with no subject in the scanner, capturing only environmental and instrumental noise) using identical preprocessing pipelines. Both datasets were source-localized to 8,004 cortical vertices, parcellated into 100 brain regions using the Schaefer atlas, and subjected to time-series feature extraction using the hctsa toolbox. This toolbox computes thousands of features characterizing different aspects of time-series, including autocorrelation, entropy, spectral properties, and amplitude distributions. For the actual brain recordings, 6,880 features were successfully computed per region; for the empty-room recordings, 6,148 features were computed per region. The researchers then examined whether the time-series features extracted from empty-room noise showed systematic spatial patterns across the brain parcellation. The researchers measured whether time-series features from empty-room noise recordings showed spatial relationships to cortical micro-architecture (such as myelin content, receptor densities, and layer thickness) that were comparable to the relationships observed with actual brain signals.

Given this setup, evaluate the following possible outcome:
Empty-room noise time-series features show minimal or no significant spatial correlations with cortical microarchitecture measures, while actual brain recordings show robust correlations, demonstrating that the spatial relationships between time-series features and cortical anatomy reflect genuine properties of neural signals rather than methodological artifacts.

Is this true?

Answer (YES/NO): YES